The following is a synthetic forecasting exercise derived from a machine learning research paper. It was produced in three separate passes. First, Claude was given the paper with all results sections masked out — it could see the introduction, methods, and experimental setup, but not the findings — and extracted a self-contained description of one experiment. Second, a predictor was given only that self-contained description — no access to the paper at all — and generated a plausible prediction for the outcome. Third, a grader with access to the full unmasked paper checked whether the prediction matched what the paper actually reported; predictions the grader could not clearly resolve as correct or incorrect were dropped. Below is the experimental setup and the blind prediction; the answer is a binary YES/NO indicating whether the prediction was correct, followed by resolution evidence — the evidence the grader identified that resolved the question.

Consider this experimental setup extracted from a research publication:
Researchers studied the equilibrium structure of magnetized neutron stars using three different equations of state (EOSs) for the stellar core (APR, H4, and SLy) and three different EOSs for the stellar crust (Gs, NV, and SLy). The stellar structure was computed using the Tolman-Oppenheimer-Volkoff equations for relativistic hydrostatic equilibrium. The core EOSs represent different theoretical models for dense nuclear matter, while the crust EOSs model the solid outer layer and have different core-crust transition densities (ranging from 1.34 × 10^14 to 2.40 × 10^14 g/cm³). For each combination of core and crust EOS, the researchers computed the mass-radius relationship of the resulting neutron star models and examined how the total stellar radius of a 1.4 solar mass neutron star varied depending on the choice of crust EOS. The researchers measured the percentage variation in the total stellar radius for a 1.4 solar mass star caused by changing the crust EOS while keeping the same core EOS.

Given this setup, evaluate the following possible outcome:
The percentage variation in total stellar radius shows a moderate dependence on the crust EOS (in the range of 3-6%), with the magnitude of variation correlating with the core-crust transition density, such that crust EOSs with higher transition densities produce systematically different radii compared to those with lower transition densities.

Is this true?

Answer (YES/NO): NO